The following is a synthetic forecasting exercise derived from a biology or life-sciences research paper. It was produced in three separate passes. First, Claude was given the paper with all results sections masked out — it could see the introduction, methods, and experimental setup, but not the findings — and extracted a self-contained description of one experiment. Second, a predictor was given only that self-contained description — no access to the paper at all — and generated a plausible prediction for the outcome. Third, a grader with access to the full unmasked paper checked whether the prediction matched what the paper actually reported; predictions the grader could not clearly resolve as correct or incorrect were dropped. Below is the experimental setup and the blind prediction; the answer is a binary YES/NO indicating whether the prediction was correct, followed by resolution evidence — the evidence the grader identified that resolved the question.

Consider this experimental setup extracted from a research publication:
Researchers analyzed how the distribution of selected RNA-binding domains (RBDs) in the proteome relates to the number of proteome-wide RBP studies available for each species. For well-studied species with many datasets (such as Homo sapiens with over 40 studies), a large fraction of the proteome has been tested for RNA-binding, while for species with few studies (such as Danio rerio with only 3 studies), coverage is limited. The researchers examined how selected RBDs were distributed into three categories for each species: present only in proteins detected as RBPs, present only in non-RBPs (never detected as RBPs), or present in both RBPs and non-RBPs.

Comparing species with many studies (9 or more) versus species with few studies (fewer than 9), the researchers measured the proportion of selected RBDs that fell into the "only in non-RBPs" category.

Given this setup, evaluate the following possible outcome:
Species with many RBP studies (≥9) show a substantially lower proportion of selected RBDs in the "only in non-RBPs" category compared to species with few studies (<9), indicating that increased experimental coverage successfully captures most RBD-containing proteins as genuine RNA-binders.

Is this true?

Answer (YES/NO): YES